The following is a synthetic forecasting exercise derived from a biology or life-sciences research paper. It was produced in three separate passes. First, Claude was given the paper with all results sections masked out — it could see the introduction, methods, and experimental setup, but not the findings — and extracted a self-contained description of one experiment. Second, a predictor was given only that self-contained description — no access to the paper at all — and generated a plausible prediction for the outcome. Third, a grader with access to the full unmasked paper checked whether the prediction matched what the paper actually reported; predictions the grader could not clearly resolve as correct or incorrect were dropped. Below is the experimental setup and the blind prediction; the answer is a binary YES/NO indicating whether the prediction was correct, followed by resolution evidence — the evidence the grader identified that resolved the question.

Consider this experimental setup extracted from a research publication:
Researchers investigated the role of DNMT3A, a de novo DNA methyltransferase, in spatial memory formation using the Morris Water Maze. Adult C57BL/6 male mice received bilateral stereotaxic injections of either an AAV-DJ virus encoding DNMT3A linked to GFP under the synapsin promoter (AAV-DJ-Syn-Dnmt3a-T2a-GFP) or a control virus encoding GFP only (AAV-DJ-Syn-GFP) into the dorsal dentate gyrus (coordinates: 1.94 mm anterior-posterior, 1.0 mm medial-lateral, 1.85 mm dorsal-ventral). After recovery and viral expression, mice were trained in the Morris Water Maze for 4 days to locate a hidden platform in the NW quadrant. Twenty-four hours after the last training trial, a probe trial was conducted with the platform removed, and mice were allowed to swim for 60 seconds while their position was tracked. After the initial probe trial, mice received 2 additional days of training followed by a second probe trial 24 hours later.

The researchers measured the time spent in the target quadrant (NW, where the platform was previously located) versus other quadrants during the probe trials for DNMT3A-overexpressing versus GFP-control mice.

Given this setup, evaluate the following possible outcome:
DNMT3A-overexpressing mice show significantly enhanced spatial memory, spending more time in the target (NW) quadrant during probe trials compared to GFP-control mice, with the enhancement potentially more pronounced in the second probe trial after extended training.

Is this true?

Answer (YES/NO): YES